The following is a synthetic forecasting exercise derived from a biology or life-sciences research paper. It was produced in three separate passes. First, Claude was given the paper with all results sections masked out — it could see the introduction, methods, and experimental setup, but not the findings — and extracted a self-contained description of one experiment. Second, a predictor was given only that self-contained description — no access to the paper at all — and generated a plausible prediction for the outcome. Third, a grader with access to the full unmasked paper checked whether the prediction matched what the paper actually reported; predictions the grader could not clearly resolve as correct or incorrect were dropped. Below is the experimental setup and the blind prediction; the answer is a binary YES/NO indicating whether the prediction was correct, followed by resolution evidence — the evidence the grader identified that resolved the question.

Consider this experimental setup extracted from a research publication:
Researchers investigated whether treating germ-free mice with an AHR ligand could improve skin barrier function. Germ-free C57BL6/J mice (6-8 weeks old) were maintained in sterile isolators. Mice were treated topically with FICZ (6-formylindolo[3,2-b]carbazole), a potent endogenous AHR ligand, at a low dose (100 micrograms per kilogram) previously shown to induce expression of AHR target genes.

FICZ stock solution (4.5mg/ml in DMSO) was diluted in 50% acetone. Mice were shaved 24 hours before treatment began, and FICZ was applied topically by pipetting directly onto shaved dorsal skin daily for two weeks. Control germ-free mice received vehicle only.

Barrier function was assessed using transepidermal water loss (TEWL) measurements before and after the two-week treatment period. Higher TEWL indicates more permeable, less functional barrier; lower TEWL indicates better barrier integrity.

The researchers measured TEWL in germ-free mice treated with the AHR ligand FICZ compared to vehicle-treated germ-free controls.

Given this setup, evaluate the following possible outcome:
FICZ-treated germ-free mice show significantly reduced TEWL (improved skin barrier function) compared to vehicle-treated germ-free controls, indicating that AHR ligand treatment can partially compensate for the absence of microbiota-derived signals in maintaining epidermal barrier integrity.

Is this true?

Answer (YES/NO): YES